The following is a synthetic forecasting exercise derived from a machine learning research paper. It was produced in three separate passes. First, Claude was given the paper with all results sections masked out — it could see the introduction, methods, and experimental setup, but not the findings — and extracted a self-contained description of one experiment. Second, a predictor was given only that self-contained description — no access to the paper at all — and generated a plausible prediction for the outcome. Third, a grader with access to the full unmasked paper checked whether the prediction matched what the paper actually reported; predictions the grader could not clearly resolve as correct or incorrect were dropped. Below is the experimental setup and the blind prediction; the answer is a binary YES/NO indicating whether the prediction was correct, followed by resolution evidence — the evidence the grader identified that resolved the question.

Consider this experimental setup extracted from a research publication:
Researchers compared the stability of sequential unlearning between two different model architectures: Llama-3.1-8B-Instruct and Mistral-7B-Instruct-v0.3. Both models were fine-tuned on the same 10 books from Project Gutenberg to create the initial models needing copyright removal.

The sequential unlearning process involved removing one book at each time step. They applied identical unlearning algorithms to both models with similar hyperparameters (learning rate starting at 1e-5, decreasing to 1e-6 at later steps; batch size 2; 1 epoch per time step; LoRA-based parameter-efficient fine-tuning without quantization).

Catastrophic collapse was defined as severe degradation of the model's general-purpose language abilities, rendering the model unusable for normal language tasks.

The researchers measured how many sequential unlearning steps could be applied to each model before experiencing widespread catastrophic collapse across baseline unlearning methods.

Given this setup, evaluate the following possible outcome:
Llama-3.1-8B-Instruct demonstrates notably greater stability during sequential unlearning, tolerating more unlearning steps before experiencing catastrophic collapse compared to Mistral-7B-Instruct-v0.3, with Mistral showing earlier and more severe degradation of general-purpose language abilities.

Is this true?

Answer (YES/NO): YES